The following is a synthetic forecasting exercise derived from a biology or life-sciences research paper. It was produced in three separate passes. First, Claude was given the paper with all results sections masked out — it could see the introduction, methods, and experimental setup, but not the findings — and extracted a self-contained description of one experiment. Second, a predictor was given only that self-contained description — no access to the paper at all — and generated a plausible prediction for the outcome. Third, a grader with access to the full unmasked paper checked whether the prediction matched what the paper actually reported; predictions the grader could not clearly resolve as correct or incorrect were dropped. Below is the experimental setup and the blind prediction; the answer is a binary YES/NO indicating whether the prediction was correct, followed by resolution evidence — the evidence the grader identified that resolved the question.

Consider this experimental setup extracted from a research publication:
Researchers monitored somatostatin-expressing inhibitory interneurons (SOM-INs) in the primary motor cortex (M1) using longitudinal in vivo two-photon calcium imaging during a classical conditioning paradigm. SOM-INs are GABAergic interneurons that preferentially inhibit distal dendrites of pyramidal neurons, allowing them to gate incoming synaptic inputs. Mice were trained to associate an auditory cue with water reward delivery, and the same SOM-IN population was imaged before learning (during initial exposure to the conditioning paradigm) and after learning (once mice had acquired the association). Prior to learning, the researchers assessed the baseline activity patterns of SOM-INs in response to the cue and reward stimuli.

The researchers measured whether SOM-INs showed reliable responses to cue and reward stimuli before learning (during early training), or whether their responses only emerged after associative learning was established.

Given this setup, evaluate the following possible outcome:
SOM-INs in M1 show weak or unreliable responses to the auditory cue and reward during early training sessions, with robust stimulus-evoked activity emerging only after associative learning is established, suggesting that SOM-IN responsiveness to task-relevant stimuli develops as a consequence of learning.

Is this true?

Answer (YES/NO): YES